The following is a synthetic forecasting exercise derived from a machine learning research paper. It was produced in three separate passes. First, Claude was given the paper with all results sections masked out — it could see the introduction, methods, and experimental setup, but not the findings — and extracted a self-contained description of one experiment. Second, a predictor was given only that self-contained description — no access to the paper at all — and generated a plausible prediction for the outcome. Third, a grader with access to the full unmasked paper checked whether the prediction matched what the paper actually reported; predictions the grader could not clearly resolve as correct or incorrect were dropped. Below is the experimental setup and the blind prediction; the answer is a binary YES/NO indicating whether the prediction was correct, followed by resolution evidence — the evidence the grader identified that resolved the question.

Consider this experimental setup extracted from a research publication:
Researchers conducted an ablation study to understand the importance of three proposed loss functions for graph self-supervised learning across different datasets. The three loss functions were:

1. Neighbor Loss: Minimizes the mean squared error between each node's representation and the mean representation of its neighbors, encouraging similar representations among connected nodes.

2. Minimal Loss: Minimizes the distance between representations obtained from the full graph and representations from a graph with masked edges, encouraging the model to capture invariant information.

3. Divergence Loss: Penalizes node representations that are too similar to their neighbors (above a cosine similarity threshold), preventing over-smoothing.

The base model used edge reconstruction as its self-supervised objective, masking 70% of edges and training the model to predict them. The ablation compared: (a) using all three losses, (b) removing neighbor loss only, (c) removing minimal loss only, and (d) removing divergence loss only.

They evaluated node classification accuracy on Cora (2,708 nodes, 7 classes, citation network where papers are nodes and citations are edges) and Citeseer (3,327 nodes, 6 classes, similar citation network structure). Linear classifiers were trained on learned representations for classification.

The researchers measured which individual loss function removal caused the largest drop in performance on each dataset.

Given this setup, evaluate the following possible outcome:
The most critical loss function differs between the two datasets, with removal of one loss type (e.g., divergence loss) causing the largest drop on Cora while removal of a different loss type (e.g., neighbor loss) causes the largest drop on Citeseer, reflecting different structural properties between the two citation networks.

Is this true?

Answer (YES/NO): YES